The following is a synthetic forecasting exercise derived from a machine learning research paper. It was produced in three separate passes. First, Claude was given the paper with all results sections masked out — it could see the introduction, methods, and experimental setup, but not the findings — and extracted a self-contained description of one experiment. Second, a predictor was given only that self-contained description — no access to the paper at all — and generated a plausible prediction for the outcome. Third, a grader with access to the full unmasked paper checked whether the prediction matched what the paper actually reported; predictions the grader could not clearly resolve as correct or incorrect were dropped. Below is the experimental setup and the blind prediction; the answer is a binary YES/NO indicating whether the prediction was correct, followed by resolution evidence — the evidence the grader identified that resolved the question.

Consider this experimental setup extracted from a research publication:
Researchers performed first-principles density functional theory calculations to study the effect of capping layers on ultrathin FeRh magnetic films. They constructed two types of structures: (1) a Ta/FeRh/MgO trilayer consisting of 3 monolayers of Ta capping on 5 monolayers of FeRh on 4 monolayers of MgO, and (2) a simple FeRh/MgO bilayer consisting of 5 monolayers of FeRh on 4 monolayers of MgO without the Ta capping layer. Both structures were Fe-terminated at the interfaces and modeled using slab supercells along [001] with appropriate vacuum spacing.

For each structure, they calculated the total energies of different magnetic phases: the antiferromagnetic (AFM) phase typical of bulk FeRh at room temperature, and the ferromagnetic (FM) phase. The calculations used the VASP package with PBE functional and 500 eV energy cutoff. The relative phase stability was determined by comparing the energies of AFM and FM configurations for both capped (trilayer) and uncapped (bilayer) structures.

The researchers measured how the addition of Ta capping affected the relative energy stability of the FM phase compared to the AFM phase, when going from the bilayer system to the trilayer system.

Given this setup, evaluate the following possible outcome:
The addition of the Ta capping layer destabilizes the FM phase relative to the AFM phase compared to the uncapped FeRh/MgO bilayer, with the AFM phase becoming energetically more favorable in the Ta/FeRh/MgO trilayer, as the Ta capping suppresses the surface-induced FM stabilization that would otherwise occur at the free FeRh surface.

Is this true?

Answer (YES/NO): NO